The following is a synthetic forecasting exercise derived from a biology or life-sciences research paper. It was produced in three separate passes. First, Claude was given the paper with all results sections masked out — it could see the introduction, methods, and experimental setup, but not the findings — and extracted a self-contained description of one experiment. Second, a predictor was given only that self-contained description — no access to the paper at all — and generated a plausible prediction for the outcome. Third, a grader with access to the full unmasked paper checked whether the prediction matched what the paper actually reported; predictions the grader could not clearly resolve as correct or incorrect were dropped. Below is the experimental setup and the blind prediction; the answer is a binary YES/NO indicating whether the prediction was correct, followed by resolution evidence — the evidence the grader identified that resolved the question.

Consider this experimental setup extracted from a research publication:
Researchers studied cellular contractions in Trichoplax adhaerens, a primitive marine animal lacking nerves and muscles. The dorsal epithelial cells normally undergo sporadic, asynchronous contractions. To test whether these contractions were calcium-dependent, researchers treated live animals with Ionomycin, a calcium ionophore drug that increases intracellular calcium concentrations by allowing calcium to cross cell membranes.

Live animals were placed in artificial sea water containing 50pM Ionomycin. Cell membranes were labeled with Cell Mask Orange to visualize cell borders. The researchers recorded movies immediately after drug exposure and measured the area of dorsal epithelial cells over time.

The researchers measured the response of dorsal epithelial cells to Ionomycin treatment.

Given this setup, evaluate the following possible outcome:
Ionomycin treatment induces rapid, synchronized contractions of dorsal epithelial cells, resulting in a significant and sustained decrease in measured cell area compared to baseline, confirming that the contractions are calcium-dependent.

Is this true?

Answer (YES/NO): NO